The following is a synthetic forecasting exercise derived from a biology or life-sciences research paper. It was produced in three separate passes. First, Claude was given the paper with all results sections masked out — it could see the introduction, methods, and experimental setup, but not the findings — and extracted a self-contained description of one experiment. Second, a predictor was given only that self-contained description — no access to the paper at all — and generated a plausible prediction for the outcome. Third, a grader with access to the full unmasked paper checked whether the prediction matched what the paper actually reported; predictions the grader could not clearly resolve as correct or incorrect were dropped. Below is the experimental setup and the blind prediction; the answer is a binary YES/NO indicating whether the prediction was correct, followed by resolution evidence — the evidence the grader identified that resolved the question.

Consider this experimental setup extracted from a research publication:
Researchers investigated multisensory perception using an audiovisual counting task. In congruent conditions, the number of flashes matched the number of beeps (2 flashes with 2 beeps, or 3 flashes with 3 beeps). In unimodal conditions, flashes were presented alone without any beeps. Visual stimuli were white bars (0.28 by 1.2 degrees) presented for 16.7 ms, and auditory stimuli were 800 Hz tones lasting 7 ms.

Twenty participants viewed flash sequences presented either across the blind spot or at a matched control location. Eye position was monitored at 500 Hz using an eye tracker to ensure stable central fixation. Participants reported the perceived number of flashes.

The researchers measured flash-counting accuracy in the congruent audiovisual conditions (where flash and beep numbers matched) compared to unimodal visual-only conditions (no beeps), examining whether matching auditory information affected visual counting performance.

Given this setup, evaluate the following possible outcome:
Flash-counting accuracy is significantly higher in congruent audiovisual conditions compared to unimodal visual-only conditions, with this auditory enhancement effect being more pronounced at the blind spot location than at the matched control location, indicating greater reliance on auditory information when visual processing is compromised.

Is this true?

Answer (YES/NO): NO